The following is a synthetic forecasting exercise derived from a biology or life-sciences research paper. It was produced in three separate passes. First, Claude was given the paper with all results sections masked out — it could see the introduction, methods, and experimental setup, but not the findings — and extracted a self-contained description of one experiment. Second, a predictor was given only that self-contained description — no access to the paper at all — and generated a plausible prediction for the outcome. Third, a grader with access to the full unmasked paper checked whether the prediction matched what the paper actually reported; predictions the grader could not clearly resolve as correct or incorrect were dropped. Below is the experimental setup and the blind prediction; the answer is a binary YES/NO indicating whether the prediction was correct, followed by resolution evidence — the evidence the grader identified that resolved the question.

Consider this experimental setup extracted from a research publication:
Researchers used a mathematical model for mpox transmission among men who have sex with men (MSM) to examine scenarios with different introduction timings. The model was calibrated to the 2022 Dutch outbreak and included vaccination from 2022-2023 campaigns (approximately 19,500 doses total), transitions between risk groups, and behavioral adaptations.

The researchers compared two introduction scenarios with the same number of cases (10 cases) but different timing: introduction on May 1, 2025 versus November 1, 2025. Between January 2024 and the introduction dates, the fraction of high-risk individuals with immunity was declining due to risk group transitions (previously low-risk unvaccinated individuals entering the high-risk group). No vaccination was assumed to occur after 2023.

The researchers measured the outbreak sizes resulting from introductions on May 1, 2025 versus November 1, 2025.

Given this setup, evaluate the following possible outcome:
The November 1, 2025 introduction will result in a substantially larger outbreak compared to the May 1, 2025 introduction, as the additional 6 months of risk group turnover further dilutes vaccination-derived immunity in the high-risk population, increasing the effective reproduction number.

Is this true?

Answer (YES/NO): NO